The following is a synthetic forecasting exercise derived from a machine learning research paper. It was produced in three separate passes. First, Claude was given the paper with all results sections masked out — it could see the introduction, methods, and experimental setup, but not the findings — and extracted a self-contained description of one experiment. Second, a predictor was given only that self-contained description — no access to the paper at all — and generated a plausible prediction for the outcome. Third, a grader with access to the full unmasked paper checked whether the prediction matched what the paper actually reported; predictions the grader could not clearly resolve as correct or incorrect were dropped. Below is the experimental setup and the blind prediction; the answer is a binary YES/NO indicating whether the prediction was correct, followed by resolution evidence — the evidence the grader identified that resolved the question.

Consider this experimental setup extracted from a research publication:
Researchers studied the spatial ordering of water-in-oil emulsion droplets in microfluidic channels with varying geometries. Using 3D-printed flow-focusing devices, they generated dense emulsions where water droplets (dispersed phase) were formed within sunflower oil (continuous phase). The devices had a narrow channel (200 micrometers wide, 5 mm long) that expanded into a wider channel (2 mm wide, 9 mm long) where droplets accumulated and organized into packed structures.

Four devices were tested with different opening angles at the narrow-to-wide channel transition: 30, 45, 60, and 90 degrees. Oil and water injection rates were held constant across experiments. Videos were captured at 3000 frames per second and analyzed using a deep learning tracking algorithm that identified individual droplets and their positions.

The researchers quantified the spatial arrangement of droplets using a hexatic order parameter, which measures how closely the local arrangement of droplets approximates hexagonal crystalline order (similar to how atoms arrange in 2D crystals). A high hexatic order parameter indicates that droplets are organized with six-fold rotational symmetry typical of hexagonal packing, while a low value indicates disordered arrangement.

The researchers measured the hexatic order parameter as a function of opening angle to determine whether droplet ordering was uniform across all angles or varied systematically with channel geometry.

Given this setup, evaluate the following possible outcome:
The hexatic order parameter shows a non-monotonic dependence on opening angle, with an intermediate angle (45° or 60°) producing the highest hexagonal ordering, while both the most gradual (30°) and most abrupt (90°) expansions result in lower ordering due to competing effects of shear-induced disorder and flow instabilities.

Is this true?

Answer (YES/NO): YES